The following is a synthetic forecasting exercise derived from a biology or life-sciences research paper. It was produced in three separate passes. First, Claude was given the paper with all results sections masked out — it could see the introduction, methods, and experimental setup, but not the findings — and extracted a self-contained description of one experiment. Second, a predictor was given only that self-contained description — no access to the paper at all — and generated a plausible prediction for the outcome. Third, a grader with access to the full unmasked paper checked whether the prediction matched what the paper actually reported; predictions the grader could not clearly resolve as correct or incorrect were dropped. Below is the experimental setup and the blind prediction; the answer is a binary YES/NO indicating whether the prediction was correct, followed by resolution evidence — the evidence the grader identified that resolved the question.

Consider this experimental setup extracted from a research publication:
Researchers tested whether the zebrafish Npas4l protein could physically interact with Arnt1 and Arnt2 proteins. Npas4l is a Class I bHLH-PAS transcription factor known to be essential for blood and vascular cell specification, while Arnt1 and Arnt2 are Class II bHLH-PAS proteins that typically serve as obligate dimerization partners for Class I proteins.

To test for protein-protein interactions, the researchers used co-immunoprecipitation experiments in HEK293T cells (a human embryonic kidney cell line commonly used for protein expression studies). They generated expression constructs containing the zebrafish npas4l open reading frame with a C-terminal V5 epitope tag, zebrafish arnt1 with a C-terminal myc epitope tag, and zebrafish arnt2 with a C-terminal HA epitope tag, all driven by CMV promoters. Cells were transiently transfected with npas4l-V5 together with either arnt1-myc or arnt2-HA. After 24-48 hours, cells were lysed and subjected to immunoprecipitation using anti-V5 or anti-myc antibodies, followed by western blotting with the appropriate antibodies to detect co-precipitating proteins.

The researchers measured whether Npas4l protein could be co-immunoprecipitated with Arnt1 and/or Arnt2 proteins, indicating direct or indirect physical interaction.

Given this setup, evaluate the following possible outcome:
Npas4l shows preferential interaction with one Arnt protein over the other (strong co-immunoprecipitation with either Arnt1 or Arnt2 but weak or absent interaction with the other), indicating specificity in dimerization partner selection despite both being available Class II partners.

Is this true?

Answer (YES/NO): NO